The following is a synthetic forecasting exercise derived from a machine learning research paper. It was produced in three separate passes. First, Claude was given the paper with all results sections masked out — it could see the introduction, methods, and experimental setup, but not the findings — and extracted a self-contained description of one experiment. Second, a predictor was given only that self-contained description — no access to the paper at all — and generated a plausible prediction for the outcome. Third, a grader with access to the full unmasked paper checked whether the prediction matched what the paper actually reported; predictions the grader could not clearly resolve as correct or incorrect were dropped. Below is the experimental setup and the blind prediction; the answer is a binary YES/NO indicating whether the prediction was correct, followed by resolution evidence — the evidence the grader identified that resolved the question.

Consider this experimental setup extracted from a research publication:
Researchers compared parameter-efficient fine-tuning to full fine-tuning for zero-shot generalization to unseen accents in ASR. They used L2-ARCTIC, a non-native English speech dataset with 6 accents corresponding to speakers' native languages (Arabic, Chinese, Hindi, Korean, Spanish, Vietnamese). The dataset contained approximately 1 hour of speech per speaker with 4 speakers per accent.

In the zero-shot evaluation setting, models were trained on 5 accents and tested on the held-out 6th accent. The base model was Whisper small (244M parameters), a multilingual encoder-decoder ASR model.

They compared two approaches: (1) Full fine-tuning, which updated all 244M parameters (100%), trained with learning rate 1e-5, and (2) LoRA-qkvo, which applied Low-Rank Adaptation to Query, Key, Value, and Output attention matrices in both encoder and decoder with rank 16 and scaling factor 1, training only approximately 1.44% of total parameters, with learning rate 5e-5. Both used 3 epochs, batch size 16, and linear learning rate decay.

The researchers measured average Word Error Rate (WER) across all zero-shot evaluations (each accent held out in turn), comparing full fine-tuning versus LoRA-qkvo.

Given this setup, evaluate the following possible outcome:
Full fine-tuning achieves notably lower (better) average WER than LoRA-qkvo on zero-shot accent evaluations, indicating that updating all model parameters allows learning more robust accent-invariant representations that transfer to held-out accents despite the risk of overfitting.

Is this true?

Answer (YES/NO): NO